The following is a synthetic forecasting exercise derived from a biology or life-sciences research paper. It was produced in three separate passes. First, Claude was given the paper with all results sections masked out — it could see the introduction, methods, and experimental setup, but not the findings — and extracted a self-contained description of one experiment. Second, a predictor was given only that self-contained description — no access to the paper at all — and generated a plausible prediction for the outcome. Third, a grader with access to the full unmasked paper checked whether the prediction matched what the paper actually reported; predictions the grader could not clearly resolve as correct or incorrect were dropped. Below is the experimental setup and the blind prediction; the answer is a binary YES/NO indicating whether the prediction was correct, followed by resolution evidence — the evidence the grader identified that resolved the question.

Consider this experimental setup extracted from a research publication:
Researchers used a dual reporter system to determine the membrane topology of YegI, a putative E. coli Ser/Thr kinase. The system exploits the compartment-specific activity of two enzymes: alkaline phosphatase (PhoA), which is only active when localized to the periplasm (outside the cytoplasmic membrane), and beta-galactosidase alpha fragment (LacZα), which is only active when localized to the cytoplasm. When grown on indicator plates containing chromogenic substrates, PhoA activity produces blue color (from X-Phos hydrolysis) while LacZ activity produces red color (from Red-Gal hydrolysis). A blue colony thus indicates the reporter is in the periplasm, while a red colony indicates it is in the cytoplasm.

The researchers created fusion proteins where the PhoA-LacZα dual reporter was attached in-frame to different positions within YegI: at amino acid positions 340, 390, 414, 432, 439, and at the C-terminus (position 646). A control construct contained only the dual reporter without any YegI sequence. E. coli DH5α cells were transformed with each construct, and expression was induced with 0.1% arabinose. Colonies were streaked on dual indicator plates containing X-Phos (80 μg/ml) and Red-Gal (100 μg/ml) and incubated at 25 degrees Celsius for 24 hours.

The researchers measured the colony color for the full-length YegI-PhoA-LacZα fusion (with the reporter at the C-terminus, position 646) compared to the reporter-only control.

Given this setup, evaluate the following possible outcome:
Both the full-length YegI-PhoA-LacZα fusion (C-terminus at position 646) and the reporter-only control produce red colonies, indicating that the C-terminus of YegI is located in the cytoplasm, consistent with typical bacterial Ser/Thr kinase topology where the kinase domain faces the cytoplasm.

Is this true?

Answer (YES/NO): YES